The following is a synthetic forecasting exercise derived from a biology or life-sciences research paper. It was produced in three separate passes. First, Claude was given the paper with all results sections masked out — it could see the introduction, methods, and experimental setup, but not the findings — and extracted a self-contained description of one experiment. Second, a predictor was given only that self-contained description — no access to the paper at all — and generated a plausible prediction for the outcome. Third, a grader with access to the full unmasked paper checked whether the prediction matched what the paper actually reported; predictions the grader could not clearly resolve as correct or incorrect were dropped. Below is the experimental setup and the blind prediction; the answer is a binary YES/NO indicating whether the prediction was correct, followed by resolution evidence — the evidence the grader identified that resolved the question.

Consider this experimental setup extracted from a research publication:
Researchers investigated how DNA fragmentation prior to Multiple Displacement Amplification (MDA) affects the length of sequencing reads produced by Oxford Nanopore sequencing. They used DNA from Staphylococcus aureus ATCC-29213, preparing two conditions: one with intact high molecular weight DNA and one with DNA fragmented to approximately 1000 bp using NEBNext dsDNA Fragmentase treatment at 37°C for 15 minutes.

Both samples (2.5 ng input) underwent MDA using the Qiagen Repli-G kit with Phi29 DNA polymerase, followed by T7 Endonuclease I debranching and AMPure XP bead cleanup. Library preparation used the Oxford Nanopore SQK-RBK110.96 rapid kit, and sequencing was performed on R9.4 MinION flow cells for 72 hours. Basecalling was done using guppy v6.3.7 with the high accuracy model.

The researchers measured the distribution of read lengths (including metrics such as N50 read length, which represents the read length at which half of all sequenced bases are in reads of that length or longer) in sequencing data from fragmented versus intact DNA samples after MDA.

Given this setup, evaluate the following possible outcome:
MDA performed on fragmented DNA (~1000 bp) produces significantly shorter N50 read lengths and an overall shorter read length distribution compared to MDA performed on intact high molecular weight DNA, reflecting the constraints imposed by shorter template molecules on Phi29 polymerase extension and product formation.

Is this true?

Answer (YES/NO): NO